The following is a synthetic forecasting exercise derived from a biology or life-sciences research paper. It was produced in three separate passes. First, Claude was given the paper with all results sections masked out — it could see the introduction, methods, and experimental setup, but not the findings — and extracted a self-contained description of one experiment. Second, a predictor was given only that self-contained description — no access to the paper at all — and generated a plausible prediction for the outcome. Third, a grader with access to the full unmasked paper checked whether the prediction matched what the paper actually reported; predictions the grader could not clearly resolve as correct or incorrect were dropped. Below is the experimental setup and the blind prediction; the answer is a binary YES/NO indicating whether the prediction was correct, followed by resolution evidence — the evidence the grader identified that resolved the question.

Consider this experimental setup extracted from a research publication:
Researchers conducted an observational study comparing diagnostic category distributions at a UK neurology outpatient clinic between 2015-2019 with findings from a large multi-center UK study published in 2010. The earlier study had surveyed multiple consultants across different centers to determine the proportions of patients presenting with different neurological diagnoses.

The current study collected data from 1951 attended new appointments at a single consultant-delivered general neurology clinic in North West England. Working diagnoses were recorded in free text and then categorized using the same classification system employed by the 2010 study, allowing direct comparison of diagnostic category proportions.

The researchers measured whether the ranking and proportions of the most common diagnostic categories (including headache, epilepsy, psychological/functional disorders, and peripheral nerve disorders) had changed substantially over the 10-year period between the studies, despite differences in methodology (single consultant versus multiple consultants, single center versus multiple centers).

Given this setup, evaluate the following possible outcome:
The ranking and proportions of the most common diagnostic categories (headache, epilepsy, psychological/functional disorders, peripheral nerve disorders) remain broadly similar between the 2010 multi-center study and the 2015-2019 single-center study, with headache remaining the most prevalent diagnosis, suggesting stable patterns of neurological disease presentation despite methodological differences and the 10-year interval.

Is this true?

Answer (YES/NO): YES